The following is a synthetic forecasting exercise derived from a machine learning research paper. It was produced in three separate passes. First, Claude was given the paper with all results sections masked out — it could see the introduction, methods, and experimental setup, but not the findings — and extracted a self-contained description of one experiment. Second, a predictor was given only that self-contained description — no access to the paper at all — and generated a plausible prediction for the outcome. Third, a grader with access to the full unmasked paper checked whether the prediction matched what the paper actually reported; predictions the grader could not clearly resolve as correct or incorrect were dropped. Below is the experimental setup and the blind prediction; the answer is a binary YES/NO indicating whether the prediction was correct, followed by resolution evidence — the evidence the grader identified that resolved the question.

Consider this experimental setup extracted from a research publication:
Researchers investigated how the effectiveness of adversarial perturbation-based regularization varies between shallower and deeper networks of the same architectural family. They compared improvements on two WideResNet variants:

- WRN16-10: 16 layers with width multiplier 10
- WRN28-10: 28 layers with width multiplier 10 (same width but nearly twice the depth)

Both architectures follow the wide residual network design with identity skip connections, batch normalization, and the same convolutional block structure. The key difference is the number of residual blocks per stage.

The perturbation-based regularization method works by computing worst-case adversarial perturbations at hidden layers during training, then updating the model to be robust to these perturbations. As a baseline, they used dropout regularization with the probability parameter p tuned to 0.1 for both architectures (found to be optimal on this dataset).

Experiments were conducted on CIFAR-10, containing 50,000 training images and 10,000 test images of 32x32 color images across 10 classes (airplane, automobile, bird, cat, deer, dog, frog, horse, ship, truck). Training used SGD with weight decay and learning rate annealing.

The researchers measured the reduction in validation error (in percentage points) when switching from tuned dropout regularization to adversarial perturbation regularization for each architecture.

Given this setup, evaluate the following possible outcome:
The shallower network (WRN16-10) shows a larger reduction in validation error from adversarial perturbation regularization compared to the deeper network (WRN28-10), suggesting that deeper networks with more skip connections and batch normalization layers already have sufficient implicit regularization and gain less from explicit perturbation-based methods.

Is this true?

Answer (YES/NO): YES